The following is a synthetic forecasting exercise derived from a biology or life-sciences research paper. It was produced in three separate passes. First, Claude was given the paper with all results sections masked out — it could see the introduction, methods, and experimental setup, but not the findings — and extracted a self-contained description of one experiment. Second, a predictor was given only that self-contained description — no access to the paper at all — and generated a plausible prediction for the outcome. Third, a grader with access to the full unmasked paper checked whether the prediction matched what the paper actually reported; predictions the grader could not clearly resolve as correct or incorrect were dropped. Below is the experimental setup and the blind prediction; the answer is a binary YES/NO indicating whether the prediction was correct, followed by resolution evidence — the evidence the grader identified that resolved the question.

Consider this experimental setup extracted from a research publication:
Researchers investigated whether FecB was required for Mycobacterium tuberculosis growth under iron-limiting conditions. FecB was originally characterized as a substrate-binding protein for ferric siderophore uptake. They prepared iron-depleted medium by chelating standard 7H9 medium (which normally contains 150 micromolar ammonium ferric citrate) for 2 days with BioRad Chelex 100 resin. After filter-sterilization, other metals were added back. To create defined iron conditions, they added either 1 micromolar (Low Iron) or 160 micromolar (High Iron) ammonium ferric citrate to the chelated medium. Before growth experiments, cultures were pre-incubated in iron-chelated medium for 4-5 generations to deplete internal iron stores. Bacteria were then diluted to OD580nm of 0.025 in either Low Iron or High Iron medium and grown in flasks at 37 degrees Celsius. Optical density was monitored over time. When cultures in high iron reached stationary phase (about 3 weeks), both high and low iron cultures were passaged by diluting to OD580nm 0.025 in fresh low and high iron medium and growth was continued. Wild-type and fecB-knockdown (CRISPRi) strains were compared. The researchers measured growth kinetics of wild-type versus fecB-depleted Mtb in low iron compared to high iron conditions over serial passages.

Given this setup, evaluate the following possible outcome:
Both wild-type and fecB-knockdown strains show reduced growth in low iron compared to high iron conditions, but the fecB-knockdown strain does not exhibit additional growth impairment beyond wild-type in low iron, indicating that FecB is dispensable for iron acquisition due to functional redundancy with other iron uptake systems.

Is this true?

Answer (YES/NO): NO